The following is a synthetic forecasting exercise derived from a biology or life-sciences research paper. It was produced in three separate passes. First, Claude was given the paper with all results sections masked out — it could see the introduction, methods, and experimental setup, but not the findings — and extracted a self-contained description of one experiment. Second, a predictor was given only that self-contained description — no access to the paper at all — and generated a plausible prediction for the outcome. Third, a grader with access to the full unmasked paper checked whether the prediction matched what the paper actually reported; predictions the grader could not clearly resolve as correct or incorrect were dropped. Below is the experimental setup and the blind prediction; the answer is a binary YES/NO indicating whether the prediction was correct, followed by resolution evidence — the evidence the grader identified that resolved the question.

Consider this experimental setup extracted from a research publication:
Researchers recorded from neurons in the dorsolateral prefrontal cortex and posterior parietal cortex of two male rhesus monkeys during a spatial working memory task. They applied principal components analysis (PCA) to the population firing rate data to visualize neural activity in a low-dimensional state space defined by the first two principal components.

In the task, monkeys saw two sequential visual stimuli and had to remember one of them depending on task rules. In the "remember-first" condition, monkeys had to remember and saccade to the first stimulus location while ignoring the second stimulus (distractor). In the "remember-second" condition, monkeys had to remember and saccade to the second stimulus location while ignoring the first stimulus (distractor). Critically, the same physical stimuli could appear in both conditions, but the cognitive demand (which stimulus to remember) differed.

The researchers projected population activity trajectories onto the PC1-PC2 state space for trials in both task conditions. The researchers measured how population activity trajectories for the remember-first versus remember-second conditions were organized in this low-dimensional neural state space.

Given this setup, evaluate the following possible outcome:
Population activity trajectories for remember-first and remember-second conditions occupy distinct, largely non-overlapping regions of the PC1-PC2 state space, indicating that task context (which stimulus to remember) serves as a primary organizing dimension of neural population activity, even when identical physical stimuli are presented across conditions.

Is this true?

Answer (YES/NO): YES